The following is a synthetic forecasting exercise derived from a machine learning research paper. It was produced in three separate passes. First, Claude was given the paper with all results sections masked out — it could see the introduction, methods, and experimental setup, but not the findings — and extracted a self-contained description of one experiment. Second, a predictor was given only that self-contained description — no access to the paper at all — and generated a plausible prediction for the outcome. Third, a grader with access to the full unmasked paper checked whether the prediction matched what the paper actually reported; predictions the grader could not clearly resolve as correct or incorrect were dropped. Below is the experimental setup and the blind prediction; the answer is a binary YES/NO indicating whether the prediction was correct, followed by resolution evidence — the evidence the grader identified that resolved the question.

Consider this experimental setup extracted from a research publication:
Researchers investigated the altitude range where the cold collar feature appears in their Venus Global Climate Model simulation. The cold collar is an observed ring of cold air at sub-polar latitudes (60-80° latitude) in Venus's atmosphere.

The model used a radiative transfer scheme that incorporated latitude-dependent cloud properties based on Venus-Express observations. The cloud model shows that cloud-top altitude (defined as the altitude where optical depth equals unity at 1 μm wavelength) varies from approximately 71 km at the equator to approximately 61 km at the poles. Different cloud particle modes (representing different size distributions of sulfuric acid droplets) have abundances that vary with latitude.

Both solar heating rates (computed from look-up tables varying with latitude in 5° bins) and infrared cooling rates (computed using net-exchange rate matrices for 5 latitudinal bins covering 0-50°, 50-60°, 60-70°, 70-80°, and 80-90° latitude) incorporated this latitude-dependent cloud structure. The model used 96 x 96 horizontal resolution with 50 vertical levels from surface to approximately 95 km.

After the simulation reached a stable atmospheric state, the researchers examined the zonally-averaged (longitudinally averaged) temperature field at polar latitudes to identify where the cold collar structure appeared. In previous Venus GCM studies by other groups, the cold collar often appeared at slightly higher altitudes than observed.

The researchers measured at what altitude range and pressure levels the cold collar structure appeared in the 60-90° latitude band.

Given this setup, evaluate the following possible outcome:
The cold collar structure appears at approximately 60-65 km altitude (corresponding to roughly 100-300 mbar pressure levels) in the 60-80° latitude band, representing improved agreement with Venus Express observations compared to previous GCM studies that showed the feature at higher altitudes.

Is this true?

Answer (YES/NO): NO